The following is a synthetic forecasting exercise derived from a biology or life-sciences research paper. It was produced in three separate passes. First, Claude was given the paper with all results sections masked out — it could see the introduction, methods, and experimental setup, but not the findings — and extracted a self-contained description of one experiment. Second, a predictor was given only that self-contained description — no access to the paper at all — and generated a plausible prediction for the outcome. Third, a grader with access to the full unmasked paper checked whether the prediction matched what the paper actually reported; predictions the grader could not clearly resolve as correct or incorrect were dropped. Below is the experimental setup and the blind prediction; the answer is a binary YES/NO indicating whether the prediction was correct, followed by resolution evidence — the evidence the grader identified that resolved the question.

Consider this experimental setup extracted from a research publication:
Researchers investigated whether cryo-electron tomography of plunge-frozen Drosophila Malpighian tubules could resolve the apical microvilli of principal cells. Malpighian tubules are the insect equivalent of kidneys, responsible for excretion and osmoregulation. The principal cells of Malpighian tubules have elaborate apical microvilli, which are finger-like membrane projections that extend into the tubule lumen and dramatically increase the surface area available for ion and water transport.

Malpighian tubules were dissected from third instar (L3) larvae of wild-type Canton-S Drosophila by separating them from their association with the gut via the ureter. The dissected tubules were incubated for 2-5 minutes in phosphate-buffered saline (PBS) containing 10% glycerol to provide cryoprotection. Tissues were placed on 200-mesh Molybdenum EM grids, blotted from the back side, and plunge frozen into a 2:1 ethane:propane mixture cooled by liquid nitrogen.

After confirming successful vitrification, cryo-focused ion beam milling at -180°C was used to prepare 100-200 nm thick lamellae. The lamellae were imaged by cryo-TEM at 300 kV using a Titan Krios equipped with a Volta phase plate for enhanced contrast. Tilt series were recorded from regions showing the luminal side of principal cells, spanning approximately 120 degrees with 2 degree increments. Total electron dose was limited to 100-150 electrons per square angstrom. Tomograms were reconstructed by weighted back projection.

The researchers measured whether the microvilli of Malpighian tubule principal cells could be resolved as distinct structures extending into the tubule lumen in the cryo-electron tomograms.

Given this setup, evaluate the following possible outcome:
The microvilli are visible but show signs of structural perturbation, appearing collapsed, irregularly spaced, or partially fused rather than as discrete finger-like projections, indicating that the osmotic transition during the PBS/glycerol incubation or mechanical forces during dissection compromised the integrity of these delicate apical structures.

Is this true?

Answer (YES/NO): NO